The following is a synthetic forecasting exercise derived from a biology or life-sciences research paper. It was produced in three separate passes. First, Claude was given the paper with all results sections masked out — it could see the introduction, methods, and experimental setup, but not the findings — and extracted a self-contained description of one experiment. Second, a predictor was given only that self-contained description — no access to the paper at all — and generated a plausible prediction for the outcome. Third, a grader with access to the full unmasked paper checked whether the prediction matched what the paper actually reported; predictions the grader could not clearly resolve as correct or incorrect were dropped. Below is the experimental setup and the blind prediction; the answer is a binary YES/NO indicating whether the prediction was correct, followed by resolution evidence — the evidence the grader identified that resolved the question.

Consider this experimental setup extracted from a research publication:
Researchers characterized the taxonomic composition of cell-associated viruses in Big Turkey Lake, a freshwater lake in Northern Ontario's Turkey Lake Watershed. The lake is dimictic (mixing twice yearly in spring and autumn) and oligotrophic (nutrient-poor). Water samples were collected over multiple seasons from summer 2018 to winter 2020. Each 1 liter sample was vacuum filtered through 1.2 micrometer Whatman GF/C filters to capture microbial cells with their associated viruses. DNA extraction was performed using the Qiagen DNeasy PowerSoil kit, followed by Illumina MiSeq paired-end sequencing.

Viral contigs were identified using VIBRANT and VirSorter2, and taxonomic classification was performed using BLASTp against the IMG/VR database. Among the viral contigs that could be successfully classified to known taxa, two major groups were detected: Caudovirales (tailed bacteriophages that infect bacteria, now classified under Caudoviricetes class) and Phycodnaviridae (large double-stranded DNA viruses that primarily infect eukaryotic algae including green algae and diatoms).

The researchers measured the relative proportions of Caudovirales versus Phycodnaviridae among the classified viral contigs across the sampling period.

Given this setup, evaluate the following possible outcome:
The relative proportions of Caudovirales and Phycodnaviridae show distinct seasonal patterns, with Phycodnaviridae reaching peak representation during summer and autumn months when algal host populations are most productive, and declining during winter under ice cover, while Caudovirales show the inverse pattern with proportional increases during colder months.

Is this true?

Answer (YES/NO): YES